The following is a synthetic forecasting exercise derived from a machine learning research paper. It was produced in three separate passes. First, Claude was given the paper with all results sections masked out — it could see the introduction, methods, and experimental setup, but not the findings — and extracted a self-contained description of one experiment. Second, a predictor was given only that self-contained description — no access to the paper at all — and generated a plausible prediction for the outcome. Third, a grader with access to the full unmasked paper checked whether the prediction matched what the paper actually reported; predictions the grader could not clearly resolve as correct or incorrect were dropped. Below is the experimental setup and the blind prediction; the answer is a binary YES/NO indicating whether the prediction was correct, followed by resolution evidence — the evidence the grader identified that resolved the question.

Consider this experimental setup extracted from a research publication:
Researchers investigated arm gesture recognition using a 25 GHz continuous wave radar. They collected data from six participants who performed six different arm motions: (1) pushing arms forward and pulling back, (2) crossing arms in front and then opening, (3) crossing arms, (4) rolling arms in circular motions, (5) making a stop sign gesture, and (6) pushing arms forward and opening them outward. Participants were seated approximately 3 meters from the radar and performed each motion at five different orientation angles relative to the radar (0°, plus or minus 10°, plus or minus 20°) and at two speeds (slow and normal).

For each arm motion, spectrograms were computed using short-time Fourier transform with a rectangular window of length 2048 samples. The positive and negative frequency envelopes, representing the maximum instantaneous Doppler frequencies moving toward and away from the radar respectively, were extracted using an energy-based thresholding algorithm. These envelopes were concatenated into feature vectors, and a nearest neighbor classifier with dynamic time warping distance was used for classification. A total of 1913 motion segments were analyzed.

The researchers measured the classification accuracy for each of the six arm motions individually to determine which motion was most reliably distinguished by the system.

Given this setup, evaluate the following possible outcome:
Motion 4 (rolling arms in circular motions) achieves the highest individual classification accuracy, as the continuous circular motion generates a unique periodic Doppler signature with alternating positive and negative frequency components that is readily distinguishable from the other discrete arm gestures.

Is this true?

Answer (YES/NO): NO